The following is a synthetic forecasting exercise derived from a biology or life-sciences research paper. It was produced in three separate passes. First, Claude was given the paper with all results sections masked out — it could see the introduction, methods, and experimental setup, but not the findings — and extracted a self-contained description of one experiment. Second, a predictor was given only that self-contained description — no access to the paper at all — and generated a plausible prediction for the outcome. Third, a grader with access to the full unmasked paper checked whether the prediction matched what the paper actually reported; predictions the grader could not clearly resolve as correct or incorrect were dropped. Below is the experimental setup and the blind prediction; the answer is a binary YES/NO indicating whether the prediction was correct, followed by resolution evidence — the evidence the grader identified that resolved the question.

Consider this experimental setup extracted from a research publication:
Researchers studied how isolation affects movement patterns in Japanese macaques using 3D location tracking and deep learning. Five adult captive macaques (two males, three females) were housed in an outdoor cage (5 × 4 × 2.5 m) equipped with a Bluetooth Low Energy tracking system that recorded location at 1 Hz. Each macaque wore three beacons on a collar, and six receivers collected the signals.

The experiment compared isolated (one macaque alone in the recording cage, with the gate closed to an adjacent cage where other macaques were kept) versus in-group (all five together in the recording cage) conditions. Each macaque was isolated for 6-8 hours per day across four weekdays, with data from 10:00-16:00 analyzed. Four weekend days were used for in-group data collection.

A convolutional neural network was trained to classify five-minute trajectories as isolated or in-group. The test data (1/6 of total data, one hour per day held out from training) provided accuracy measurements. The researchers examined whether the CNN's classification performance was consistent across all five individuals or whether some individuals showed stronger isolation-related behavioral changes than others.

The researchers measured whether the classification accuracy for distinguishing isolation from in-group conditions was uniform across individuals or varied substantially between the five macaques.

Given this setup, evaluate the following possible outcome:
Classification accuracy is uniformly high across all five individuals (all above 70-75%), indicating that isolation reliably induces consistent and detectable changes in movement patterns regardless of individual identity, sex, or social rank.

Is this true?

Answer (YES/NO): NO